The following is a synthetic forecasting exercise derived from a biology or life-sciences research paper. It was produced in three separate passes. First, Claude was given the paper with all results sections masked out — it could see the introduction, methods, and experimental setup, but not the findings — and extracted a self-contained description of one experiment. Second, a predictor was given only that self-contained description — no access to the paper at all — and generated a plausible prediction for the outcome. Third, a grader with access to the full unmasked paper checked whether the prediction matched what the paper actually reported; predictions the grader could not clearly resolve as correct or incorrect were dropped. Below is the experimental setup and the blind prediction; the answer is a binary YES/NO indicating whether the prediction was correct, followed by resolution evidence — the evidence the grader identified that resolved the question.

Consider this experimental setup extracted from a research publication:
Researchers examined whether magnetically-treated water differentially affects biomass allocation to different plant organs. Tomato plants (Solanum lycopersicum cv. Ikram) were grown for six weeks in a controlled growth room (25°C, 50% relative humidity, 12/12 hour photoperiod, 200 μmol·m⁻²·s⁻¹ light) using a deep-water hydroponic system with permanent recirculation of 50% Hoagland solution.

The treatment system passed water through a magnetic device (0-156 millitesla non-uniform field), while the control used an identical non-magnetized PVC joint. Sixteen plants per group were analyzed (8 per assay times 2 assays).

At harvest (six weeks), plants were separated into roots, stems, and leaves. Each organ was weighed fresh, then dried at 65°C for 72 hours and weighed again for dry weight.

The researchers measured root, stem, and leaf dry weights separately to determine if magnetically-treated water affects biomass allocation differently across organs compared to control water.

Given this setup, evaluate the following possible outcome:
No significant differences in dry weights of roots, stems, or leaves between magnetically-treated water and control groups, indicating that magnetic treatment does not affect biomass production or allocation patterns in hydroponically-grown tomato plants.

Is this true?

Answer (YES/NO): YES